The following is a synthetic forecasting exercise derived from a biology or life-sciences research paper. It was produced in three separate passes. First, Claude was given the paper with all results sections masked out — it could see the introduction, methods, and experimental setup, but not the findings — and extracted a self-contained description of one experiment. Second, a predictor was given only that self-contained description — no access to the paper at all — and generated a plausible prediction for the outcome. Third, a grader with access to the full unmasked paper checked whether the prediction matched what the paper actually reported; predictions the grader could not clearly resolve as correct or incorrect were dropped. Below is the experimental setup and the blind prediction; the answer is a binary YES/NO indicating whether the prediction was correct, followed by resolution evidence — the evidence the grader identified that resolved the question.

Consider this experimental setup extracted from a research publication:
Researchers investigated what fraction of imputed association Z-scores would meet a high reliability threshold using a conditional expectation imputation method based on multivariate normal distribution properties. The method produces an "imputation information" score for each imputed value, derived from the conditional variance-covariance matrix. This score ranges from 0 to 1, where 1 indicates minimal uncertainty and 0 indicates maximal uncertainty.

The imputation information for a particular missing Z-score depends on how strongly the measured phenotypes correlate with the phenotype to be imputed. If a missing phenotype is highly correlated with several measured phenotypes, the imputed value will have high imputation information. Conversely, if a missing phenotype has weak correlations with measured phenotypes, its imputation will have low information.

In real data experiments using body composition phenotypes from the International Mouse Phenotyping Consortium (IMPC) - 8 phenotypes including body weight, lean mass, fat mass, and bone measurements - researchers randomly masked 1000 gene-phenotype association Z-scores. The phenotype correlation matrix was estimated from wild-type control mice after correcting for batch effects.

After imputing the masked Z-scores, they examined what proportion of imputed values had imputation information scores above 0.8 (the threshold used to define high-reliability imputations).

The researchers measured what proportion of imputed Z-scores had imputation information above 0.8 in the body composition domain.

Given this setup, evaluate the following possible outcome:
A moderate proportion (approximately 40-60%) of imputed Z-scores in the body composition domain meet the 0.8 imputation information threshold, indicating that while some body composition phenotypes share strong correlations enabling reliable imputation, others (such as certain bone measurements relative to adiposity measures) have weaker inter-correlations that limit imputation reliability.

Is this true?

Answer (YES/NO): YES